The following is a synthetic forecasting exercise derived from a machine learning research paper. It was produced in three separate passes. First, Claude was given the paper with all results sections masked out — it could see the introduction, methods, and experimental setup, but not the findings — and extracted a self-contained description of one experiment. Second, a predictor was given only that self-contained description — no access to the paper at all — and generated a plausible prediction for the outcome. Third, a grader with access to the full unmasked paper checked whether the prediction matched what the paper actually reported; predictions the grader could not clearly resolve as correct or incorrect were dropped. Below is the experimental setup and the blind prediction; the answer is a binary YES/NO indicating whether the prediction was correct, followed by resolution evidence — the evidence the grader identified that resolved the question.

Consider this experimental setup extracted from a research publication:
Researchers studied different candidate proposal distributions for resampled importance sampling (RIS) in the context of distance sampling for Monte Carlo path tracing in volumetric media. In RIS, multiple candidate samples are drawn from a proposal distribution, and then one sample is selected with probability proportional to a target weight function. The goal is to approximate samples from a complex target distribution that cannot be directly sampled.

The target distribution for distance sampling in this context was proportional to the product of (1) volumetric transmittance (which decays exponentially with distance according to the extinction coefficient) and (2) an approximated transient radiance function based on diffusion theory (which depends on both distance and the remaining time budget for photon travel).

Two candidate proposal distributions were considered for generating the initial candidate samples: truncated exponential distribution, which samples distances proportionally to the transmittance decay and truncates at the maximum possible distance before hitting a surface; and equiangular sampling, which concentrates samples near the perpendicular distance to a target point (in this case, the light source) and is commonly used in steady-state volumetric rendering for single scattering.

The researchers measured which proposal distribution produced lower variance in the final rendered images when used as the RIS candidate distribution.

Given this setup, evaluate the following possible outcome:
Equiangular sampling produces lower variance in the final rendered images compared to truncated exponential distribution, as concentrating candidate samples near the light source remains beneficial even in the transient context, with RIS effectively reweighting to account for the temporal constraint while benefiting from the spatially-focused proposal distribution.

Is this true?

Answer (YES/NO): NO